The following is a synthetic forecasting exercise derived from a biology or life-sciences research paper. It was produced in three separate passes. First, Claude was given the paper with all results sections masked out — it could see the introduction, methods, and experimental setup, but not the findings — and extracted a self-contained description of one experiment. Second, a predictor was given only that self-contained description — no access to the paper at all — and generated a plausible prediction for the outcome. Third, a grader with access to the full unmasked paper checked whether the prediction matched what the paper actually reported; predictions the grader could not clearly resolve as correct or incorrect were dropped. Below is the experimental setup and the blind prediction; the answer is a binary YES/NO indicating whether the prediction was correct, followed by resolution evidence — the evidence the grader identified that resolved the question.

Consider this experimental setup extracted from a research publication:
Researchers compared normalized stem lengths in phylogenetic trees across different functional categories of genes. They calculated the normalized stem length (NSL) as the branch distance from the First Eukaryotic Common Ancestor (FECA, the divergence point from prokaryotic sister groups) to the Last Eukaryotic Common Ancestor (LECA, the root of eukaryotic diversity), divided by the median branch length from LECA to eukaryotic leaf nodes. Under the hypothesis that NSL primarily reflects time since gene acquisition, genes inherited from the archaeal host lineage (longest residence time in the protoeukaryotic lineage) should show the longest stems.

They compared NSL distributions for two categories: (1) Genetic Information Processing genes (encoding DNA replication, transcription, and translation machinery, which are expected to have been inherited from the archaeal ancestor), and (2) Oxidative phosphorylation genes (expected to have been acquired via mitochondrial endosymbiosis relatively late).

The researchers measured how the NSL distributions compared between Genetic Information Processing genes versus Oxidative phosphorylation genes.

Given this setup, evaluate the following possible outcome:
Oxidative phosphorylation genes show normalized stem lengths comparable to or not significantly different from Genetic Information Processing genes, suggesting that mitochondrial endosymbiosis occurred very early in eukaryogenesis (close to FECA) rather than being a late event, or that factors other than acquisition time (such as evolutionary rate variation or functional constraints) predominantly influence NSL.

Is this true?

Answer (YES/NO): NO